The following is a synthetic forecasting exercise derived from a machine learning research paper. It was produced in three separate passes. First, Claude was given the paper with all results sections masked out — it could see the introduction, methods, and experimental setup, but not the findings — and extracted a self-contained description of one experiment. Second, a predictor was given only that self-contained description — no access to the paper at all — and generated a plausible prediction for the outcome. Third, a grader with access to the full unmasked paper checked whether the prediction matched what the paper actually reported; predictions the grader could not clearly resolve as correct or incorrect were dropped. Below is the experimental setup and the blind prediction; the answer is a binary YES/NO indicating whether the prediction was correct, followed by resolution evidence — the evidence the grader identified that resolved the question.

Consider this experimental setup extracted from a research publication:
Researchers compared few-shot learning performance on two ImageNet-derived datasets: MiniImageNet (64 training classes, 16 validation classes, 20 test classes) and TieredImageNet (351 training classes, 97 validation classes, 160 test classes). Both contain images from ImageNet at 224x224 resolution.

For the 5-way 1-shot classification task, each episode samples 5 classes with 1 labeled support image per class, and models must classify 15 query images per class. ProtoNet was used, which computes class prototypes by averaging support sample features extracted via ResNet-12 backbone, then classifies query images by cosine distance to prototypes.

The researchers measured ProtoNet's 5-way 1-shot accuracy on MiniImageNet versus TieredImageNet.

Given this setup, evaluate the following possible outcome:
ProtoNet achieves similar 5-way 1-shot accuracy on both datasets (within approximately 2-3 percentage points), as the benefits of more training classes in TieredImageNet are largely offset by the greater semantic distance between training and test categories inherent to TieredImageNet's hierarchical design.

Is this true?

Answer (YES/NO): NO